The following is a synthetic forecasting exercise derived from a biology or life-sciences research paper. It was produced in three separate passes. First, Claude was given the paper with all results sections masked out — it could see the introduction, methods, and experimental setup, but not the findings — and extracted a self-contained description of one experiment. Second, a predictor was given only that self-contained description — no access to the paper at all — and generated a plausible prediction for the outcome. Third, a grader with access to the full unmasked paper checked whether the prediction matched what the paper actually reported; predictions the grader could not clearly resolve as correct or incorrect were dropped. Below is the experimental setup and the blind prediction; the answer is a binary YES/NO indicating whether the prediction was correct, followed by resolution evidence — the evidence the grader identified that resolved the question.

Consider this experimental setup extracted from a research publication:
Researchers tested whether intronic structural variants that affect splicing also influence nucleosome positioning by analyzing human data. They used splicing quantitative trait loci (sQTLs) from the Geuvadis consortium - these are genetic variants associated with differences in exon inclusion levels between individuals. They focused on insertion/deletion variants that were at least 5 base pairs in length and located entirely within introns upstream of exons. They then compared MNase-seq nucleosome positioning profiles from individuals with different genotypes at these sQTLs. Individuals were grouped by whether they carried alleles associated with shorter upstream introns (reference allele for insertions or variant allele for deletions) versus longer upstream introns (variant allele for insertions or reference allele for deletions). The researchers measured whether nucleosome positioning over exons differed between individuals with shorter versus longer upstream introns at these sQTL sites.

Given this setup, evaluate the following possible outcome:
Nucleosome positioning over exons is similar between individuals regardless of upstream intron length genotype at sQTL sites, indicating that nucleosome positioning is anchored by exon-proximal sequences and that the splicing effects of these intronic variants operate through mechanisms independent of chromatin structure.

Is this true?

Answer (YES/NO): NO